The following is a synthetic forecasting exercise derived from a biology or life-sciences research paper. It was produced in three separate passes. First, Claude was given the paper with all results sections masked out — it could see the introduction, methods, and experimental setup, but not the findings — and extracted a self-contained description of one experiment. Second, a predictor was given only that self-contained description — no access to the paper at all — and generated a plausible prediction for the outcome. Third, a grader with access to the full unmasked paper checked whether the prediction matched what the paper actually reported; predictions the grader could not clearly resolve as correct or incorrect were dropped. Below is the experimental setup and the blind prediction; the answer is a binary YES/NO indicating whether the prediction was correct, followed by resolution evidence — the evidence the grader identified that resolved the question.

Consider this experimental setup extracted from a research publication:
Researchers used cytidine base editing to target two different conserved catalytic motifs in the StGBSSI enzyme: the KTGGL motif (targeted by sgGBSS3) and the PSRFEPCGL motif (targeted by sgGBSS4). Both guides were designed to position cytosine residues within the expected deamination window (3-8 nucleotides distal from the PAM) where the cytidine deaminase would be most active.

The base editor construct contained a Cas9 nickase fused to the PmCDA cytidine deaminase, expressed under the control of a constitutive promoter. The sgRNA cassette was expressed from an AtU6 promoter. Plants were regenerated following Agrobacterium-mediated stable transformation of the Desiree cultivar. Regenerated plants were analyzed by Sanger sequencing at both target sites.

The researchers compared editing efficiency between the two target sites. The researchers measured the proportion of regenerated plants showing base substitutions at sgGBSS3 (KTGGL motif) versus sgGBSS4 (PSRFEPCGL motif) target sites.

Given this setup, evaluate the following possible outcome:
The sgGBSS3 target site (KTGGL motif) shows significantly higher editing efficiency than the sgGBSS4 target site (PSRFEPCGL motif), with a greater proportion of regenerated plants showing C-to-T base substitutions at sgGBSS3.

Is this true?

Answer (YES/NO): NO